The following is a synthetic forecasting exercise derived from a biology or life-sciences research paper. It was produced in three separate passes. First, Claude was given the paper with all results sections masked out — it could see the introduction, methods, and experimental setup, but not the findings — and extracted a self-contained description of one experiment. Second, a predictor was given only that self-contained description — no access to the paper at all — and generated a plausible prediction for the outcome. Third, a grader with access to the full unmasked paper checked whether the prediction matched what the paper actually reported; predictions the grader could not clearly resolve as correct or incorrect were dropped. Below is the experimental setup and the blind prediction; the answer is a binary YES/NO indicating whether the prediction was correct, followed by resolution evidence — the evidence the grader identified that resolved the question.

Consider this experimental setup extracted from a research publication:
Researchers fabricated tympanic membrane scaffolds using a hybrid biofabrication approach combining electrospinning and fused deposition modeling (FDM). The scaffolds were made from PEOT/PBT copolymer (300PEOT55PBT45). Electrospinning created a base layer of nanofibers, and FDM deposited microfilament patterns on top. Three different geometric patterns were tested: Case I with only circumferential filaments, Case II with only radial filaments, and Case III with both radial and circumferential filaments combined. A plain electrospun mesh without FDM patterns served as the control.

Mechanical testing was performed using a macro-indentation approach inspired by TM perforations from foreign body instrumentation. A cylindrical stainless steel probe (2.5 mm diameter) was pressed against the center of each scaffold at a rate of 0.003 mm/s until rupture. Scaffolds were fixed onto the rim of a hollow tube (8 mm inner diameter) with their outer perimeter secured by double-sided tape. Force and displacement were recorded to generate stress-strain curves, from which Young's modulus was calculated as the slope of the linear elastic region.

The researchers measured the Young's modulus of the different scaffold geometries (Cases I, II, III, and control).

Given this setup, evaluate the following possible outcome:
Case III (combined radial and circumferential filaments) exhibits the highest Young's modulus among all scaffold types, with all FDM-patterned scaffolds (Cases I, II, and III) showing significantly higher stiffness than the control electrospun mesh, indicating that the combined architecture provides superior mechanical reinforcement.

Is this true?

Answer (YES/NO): YES